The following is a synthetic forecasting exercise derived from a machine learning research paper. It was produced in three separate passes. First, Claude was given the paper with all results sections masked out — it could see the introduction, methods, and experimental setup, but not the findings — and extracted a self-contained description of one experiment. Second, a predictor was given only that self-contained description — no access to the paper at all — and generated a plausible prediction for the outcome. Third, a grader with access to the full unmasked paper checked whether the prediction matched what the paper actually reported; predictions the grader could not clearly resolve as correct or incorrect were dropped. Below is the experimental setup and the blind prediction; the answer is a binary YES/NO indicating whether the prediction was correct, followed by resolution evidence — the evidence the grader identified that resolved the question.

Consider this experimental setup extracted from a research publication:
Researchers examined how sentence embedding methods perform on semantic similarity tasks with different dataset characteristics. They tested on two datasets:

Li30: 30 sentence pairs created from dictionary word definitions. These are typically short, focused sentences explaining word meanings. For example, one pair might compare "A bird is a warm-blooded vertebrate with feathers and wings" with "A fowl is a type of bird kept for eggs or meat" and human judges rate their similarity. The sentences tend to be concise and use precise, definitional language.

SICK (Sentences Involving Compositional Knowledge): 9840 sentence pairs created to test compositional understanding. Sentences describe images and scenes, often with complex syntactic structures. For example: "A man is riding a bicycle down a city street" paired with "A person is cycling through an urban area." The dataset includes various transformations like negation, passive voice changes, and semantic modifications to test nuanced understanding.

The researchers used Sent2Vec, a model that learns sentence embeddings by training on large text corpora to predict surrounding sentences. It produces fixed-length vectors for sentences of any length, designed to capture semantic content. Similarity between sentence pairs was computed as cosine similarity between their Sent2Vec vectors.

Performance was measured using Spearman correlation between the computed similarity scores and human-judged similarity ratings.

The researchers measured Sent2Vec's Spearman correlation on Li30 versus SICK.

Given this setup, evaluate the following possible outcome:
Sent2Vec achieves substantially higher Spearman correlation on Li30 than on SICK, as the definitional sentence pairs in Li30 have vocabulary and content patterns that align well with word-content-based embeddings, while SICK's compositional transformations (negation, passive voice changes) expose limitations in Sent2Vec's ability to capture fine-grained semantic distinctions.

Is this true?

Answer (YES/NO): YES